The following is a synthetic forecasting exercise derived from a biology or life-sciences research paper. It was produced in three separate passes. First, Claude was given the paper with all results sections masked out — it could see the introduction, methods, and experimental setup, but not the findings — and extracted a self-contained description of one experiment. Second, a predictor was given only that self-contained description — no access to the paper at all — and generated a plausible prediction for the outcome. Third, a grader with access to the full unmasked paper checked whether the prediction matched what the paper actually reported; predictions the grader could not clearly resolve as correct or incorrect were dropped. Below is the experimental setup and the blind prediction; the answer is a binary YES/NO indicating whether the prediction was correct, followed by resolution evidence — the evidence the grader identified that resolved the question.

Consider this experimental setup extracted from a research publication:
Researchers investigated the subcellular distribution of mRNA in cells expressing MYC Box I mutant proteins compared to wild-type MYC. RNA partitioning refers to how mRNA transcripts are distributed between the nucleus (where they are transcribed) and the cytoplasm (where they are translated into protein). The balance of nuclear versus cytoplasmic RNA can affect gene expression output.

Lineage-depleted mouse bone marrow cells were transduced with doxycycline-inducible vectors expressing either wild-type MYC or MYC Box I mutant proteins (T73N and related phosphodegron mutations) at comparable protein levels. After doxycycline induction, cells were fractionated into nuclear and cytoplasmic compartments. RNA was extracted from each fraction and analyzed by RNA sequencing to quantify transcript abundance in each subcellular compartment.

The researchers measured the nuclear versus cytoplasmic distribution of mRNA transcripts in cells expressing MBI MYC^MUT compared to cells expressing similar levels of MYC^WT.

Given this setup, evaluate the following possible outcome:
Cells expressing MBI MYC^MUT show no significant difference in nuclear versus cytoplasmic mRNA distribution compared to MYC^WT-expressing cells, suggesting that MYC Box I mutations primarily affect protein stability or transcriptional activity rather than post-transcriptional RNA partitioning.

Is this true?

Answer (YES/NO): NO